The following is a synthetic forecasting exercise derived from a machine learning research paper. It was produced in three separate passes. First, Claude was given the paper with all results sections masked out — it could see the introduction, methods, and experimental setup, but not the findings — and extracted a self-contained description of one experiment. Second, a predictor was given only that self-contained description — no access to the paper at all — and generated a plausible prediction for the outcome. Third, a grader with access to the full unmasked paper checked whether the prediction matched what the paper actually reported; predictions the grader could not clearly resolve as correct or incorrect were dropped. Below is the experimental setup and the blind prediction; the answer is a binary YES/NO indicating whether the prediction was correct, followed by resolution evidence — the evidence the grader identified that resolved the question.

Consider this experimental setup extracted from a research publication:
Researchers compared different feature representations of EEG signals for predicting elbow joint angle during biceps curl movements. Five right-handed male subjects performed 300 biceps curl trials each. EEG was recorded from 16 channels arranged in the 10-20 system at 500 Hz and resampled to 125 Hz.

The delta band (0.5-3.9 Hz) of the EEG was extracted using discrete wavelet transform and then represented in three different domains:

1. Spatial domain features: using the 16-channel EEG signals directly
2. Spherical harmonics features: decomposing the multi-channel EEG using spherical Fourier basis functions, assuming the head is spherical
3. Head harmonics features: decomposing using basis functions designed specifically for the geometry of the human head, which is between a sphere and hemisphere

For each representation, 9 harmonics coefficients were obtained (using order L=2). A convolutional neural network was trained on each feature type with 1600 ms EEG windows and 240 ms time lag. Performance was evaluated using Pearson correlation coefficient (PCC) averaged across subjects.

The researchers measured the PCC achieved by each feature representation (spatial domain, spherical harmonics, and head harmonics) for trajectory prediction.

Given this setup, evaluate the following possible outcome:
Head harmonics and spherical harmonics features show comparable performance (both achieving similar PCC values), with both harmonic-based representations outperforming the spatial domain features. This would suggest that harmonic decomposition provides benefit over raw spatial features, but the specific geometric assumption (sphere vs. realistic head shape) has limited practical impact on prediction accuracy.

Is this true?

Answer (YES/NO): NO